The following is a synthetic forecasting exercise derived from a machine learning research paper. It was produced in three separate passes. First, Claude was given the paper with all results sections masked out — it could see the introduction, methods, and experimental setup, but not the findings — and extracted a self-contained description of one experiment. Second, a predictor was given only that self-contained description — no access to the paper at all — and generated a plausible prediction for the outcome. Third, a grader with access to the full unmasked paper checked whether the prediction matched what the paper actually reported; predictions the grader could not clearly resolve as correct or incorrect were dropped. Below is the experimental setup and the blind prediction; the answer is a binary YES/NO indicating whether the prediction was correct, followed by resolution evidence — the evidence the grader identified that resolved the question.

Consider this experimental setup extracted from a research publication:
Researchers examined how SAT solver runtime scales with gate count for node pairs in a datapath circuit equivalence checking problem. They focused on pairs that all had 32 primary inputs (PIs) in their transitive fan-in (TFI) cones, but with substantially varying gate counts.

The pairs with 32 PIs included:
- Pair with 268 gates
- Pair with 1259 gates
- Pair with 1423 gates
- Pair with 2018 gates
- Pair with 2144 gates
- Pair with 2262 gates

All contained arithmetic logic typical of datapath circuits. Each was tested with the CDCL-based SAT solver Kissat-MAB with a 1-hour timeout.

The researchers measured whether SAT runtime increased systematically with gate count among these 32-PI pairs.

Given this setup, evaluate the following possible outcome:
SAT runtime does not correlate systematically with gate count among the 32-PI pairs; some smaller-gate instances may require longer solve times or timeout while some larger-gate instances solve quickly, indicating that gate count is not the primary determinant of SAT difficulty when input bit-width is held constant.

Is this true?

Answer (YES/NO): NO